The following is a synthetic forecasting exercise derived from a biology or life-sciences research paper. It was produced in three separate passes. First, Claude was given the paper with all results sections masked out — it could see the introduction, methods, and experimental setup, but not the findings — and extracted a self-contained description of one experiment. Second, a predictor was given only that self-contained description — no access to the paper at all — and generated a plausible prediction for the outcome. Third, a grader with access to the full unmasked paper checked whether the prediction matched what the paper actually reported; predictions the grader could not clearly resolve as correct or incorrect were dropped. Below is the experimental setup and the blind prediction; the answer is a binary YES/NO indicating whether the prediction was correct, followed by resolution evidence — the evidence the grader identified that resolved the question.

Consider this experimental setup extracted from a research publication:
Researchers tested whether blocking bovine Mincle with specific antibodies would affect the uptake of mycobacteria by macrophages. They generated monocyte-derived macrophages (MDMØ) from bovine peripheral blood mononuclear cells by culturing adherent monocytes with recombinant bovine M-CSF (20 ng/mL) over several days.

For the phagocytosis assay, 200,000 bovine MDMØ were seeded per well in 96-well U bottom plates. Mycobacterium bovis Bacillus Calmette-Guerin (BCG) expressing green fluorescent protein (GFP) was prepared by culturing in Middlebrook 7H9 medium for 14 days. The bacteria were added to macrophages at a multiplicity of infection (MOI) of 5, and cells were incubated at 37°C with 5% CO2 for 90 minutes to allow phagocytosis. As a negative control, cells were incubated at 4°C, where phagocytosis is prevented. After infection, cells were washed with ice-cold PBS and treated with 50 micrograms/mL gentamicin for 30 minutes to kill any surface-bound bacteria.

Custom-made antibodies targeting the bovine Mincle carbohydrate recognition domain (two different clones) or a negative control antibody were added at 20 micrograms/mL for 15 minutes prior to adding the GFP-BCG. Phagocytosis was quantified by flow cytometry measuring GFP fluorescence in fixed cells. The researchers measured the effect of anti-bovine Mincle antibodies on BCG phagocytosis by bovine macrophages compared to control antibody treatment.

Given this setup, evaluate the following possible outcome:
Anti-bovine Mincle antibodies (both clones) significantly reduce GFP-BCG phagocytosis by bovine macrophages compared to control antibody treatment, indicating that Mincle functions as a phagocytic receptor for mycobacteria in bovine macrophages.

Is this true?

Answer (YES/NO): NO